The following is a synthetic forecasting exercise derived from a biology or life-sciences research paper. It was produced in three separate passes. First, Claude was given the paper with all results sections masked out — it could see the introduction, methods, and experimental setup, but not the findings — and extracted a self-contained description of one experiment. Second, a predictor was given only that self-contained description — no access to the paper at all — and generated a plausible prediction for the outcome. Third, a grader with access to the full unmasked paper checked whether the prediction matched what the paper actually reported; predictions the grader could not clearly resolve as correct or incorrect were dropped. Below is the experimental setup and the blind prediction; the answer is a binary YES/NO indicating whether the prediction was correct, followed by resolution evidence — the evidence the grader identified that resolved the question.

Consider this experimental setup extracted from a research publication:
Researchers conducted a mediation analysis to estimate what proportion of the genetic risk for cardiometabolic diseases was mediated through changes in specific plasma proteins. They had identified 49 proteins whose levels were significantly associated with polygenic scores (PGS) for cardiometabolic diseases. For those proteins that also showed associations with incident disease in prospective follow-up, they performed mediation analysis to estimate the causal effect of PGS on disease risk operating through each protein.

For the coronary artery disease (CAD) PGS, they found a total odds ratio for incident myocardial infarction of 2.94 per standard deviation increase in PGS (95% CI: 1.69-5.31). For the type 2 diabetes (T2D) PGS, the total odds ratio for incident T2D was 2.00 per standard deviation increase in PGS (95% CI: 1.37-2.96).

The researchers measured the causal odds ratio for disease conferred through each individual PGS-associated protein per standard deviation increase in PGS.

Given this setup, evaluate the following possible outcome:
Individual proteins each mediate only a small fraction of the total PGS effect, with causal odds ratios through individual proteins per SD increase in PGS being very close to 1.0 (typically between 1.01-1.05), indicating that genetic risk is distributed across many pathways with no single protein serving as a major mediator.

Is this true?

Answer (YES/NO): YES